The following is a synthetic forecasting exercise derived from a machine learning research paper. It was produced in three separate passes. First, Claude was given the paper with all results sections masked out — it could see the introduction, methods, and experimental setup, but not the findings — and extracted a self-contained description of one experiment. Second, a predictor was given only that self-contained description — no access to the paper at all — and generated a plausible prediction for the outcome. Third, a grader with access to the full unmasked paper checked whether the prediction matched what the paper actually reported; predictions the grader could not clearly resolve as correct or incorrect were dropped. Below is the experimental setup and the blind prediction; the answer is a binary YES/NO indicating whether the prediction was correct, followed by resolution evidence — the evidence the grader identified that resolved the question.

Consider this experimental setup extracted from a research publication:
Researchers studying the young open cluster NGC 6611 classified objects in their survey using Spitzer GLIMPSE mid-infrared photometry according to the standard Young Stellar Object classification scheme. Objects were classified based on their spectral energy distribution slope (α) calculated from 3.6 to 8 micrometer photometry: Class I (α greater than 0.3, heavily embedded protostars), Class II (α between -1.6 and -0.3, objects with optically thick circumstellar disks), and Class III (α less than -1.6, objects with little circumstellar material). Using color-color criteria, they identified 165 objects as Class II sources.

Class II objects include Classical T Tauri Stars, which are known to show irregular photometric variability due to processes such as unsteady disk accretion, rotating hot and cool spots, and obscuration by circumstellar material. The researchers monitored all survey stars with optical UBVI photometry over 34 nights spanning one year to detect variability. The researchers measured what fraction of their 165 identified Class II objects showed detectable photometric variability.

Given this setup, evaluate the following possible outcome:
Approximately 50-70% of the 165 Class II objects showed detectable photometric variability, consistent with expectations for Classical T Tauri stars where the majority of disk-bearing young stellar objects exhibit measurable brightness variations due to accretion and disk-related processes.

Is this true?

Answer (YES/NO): NO